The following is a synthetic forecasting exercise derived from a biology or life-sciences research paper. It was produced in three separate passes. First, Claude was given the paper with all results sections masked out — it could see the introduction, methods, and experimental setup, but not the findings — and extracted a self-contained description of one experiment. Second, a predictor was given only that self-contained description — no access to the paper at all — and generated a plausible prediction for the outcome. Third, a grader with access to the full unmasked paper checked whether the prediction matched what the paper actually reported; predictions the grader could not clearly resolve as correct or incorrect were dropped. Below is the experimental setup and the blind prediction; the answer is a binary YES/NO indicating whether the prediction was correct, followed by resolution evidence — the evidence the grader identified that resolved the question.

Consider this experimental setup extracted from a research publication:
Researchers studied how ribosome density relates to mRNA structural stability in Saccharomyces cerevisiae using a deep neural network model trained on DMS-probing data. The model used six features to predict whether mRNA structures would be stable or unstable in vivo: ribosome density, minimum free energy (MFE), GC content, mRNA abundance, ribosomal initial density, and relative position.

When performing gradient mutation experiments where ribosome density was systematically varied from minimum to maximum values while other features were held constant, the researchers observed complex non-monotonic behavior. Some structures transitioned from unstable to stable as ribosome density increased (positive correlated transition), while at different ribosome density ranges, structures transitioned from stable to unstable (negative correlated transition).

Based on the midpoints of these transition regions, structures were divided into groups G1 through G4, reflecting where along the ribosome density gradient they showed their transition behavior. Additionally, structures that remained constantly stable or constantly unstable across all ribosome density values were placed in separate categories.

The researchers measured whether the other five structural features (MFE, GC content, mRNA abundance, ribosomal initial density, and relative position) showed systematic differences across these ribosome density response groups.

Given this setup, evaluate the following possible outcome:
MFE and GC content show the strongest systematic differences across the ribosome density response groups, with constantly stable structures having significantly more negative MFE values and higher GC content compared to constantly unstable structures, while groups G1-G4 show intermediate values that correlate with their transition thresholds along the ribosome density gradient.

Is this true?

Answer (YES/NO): NO